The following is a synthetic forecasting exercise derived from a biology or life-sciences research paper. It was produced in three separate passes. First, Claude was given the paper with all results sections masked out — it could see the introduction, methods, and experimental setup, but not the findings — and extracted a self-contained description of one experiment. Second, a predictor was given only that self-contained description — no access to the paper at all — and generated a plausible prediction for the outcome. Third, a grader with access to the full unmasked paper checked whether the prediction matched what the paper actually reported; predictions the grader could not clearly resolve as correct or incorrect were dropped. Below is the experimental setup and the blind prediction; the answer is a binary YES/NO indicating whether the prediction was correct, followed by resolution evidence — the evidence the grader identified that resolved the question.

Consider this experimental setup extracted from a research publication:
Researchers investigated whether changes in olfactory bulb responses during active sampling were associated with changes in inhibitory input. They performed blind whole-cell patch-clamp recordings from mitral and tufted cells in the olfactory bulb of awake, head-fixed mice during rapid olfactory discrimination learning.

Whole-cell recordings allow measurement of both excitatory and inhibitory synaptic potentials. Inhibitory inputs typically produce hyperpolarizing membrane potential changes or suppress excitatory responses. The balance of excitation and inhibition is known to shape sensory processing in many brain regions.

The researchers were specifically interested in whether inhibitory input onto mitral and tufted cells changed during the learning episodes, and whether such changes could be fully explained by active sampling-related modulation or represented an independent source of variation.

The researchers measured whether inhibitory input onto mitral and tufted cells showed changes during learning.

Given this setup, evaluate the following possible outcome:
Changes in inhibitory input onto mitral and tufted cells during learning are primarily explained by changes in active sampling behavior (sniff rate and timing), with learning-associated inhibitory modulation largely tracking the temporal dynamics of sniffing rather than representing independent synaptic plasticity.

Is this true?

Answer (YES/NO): NO